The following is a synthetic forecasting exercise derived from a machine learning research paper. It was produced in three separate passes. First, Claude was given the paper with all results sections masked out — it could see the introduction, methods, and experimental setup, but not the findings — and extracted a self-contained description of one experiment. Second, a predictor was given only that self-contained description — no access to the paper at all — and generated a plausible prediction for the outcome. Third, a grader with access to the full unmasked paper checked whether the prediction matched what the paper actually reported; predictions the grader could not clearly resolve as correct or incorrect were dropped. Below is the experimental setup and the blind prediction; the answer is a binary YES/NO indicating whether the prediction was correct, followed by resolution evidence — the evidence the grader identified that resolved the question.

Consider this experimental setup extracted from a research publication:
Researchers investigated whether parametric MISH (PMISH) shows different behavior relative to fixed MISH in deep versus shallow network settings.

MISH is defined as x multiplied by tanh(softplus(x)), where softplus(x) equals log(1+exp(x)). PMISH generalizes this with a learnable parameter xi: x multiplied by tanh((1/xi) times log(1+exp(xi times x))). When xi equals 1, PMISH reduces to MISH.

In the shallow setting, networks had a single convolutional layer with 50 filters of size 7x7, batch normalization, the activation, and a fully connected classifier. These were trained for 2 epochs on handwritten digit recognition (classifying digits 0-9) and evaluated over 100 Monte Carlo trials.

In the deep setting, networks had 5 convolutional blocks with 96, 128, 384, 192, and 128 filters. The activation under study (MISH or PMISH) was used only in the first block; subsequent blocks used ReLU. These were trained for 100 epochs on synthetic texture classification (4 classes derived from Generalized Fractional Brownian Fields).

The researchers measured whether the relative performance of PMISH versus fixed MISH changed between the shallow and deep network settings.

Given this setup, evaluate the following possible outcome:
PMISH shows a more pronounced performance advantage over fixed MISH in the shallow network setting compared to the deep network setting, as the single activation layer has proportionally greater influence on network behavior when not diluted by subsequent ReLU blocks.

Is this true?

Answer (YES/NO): NO